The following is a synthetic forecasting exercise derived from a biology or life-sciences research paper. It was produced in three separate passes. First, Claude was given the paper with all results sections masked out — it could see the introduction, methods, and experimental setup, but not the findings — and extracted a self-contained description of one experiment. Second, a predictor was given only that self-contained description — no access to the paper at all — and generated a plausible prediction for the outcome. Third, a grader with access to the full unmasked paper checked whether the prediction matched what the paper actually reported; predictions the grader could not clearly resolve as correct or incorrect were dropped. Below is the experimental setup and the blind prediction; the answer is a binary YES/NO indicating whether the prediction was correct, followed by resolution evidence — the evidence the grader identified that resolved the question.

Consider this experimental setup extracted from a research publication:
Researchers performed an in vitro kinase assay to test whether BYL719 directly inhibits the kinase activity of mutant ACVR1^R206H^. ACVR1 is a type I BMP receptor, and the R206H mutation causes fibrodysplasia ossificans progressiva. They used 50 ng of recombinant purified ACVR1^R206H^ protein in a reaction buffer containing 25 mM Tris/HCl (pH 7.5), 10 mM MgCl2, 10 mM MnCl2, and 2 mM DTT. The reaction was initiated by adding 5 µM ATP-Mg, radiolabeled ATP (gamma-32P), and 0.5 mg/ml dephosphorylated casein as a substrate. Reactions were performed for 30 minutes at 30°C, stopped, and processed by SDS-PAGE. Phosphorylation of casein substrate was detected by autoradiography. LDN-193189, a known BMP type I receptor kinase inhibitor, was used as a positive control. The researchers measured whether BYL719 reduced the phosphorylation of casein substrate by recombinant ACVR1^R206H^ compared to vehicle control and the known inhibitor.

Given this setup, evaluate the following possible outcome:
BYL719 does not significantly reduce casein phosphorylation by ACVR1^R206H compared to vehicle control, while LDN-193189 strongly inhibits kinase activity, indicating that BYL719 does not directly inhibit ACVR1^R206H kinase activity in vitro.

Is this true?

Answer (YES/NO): YES